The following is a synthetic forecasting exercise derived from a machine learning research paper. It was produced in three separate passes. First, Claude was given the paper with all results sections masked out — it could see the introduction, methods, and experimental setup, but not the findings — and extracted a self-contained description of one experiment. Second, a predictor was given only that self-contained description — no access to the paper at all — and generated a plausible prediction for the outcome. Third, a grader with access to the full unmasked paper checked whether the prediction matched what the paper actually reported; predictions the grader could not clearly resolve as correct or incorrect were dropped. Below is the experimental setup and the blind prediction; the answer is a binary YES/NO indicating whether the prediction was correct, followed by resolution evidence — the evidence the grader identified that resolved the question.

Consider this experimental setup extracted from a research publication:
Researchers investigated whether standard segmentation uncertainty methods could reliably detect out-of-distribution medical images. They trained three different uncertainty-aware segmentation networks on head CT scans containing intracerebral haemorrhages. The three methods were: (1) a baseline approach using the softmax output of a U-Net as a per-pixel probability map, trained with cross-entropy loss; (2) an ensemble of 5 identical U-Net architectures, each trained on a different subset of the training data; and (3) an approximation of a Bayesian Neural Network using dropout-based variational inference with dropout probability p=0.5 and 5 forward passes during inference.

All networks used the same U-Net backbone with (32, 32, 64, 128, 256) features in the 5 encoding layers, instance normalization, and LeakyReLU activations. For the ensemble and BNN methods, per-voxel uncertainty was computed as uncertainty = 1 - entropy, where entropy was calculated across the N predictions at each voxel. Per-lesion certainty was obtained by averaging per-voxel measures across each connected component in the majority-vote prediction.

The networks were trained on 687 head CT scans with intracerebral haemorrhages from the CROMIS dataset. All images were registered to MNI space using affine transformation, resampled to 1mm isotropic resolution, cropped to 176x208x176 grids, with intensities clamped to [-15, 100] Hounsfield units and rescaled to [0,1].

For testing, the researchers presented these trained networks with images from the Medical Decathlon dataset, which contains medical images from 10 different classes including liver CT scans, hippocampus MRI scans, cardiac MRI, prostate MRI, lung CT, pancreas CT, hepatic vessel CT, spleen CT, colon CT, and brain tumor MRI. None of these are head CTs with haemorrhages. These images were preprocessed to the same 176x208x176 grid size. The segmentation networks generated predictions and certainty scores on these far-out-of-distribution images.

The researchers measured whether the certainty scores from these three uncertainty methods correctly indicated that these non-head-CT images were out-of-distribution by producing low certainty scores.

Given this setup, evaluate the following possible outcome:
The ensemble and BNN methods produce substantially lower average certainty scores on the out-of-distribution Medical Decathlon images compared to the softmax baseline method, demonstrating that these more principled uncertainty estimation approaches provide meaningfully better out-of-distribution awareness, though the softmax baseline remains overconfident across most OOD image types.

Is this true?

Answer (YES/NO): NO